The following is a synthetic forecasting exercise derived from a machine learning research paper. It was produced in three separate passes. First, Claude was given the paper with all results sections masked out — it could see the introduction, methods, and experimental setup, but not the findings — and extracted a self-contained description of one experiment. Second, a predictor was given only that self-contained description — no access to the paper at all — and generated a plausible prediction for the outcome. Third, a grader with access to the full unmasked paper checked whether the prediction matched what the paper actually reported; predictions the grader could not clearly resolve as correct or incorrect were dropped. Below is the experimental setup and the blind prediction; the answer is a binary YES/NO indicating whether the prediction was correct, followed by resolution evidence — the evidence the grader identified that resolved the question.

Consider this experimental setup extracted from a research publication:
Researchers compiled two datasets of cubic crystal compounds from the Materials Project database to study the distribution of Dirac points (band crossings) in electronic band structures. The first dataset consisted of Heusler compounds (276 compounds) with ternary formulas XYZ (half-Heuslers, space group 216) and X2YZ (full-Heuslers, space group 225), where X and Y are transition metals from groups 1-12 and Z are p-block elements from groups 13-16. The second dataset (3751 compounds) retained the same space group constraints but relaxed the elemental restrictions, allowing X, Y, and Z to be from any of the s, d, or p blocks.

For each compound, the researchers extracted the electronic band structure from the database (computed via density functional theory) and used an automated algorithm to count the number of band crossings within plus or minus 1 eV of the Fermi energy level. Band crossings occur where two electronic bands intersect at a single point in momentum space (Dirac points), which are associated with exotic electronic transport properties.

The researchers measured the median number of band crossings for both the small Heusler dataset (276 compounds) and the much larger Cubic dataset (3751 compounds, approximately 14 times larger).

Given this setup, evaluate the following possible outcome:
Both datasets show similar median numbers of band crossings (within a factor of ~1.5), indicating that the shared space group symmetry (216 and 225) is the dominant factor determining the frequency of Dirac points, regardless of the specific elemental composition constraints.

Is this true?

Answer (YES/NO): YES